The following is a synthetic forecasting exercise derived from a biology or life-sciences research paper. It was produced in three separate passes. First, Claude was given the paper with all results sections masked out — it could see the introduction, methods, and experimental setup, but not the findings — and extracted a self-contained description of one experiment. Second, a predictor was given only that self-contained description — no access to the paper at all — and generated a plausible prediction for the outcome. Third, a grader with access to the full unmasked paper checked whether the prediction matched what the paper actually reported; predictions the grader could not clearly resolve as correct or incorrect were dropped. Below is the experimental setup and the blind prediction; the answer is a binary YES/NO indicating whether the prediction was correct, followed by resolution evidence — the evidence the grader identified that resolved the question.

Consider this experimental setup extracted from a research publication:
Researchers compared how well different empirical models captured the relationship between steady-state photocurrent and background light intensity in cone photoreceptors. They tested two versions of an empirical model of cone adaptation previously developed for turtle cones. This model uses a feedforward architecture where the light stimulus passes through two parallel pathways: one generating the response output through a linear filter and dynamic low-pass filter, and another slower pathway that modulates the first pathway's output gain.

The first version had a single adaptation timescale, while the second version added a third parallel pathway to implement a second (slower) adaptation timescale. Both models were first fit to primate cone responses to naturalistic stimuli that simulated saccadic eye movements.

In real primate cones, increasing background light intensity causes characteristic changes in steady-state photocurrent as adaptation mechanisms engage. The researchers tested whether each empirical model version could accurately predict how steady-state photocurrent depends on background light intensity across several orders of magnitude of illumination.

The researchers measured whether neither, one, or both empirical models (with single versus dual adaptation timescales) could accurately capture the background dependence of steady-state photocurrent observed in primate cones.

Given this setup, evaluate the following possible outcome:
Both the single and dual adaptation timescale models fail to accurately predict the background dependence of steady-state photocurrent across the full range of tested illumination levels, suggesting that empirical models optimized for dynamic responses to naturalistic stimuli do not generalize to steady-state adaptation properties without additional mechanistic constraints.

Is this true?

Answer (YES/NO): YES